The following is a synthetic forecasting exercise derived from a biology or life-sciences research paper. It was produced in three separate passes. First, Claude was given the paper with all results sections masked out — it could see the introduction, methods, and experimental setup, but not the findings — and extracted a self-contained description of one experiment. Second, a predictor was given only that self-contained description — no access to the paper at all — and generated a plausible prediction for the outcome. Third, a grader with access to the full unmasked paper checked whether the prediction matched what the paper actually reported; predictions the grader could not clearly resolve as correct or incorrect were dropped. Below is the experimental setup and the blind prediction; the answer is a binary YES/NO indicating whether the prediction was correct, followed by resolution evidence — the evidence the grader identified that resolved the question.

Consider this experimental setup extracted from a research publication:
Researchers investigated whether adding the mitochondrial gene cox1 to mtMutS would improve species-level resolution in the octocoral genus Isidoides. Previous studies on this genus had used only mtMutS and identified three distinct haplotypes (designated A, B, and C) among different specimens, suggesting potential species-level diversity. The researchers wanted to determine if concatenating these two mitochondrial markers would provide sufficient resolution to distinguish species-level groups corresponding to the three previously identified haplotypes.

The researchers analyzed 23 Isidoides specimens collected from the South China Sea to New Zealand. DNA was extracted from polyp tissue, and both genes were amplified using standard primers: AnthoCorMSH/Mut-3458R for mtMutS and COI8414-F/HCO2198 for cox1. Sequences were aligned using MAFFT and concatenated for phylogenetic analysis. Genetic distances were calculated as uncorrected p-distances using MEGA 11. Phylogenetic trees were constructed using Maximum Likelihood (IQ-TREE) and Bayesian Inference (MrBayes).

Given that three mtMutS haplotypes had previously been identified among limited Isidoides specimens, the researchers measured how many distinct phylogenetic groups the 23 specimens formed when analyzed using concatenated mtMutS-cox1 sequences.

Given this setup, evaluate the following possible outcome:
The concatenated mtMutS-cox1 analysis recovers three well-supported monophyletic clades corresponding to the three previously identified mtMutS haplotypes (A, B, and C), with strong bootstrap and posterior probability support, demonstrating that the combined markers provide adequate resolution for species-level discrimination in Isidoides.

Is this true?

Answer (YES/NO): NO